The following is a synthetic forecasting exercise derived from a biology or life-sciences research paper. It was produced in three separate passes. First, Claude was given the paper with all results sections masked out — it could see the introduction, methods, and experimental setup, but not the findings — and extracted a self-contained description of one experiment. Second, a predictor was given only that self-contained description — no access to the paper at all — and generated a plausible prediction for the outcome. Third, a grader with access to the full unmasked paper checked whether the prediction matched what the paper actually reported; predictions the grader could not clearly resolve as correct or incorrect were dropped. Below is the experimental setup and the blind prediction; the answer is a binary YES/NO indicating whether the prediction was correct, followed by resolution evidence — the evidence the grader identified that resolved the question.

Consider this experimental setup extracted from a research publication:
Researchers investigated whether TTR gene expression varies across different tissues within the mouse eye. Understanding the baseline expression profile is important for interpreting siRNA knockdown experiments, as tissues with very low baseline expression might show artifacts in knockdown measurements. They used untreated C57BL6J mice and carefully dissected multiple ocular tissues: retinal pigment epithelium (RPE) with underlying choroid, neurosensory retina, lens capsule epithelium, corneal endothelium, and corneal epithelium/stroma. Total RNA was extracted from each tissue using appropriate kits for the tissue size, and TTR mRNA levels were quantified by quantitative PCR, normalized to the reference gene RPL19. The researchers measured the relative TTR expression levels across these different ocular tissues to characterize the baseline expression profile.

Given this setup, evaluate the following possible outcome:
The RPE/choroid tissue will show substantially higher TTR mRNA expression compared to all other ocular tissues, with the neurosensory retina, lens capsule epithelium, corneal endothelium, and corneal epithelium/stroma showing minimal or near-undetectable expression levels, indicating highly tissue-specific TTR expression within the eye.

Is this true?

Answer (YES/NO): YES